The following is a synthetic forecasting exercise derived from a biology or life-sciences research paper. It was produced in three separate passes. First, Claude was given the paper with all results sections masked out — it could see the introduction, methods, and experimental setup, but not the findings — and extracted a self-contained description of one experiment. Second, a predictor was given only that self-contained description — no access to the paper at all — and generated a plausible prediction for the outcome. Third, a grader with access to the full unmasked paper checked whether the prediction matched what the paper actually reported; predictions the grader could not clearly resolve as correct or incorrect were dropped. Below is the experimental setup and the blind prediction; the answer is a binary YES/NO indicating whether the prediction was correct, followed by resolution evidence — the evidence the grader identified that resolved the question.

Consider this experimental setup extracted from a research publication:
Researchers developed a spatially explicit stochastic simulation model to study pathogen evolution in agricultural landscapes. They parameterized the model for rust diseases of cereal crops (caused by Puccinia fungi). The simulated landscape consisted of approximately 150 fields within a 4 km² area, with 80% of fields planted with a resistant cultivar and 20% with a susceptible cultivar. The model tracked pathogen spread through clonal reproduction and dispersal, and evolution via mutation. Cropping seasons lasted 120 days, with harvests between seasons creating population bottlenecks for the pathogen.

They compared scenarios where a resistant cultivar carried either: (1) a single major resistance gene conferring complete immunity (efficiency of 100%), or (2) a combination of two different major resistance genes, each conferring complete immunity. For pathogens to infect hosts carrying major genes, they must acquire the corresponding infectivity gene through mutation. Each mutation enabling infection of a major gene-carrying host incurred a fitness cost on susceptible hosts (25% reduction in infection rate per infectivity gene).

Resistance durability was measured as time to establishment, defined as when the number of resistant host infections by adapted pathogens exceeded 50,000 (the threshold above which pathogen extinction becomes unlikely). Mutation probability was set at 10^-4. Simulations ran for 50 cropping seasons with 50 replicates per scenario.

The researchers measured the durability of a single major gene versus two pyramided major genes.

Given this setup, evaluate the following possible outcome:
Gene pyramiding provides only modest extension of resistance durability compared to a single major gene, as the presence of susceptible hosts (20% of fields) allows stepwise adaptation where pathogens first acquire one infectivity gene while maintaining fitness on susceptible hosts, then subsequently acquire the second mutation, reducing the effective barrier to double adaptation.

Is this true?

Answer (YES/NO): NO